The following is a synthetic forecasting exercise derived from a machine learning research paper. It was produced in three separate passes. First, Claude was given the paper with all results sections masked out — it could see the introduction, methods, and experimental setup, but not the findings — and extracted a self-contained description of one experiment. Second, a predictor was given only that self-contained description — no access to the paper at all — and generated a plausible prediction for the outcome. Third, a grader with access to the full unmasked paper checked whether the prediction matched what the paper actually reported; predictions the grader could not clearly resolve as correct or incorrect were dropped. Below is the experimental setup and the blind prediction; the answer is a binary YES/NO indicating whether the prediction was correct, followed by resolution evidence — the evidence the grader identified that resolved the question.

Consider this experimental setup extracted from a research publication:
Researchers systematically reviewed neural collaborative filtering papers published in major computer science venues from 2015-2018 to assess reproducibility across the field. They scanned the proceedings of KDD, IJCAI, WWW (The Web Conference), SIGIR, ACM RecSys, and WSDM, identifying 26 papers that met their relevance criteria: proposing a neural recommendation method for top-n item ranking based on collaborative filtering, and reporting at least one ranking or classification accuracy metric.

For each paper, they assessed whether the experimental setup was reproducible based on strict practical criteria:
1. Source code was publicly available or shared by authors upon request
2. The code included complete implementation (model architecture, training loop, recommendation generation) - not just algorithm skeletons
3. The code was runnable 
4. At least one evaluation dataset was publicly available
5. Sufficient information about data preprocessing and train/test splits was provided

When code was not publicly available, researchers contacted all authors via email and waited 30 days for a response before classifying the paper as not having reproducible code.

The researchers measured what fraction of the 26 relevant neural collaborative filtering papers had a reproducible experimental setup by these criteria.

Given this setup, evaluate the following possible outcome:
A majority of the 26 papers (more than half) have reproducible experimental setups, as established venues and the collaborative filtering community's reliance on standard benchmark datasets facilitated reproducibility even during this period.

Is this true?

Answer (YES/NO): NO